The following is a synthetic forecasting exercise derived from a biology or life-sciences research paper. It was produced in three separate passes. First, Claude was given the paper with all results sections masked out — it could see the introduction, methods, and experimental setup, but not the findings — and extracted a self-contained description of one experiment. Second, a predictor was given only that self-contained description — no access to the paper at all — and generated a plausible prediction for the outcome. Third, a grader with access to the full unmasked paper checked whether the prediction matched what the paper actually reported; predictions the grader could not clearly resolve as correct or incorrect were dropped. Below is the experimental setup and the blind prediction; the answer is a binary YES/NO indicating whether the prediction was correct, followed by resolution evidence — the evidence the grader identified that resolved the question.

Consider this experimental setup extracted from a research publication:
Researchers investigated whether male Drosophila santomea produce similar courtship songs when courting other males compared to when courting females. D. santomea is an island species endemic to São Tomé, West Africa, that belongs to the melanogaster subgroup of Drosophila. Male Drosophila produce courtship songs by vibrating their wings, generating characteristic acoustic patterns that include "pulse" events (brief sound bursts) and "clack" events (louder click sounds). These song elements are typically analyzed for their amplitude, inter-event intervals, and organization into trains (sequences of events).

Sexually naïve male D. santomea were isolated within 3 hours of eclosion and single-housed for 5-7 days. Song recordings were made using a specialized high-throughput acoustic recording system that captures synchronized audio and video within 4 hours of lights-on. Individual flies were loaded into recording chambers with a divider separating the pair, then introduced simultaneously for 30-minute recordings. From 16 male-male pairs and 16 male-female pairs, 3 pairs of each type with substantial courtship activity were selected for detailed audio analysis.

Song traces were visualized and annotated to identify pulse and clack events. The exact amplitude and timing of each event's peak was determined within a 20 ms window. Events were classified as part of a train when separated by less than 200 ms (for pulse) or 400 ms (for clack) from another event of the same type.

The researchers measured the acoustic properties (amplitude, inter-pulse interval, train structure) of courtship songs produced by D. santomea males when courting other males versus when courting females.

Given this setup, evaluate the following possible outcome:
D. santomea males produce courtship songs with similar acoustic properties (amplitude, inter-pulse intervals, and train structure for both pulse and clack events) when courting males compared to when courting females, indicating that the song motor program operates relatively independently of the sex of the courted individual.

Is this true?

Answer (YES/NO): YES